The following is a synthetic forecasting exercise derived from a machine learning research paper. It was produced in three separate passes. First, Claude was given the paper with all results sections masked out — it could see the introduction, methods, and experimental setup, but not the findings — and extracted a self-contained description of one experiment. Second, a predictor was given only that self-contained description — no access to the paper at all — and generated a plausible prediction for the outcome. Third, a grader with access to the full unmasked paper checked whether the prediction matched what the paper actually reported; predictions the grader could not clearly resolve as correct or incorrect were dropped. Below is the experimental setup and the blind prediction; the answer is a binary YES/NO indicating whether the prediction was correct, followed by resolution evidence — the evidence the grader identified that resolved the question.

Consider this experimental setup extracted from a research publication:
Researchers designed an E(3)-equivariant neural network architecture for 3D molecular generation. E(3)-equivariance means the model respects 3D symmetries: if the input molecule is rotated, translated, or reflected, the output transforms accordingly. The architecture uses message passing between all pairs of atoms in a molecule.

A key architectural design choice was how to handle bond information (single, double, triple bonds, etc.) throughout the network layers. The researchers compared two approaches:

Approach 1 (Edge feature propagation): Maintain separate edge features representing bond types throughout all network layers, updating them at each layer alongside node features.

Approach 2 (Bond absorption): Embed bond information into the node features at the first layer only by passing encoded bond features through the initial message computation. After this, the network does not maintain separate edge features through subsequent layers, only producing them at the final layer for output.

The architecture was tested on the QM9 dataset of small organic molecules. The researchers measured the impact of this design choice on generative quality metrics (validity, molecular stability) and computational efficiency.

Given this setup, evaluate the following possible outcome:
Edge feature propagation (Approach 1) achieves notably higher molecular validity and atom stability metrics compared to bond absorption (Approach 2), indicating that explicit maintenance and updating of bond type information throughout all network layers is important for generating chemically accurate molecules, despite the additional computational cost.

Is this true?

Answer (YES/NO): NO